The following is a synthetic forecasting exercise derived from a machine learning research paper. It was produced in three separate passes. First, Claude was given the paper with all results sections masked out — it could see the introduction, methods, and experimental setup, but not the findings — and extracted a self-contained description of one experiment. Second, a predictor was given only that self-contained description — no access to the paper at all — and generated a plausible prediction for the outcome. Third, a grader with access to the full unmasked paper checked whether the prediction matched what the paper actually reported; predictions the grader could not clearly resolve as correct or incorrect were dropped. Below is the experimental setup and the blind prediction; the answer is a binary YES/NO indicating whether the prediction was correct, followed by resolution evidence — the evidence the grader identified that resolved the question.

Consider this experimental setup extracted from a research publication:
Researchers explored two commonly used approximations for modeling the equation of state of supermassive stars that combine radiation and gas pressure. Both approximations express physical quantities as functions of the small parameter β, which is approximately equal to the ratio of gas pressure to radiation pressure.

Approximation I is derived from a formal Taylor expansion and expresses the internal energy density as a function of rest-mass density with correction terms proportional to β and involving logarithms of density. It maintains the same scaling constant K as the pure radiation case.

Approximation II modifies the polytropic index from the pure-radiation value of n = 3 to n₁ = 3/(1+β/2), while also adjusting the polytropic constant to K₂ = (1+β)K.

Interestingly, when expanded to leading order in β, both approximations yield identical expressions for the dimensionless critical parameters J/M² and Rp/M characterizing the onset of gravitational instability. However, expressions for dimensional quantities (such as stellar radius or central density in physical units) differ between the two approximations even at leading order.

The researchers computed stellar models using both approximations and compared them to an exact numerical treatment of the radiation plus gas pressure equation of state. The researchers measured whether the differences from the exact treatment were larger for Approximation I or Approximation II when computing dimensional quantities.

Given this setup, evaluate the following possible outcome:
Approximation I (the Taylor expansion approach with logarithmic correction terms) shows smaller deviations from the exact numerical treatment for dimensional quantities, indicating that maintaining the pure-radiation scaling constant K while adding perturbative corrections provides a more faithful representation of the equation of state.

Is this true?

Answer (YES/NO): YES